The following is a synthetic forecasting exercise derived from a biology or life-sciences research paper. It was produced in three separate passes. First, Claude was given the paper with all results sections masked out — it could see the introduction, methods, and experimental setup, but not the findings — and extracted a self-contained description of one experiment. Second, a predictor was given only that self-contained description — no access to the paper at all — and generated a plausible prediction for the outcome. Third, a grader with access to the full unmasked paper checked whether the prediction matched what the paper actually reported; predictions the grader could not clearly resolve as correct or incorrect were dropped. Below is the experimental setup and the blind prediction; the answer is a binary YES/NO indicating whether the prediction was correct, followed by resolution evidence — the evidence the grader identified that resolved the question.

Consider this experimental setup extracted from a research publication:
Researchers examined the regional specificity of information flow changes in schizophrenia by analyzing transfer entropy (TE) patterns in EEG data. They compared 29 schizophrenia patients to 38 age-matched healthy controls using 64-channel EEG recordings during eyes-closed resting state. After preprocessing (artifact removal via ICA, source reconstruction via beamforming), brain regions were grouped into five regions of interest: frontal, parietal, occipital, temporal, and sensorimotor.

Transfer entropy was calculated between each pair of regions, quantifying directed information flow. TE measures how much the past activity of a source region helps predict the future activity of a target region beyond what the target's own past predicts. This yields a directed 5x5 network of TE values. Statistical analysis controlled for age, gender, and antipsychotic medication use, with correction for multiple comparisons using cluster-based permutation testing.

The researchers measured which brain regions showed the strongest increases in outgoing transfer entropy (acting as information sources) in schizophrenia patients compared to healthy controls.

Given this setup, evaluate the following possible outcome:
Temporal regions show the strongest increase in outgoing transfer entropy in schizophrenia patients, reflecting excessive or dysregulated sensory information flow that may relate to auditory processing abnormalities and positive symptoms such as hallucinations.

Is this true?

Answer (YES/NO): NO